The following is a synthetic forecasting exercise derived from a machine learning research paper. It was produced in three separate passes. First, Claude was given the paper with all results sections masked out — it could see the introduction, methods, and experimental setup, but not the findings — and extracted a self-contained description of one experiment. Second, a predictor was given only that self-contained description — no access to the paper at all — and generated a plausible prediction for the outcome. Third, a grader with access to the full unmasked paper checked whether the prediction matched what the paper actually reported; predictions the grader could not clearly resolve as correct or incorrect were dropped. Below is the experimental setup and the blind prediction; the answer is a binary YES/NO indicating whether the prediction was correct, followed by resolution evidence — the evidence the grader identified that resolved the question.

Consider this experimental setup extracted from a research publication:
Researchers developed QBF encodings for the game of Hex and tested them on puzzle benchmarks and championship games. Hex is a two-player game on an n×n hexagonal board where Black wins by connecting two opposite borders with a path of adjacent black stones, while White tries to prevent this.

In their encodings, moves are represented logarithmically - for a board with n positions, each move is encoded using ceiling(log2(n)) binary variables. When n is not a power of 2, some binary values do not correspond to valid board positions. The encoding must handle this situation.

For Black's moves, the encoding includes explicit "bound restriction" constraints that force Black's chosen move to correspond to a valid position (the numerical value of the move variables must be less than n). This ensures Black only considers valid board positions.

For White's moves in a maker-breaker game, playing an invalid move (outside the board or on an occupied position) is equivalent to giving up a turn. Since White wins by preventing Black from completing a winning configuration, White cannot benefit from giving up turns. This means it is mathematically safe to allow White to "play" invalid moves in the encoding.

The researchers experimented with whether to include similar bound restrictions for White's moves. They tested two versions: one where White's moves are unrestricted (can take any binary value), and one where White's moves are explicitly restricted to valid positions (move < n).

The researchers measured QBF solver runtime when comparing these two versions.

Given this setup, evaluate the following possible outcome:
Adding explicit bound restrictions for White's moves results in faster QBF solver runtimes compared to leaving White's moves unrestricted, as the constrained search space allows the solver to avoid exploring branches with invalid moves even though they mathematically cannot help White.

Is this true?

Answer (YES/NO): NO